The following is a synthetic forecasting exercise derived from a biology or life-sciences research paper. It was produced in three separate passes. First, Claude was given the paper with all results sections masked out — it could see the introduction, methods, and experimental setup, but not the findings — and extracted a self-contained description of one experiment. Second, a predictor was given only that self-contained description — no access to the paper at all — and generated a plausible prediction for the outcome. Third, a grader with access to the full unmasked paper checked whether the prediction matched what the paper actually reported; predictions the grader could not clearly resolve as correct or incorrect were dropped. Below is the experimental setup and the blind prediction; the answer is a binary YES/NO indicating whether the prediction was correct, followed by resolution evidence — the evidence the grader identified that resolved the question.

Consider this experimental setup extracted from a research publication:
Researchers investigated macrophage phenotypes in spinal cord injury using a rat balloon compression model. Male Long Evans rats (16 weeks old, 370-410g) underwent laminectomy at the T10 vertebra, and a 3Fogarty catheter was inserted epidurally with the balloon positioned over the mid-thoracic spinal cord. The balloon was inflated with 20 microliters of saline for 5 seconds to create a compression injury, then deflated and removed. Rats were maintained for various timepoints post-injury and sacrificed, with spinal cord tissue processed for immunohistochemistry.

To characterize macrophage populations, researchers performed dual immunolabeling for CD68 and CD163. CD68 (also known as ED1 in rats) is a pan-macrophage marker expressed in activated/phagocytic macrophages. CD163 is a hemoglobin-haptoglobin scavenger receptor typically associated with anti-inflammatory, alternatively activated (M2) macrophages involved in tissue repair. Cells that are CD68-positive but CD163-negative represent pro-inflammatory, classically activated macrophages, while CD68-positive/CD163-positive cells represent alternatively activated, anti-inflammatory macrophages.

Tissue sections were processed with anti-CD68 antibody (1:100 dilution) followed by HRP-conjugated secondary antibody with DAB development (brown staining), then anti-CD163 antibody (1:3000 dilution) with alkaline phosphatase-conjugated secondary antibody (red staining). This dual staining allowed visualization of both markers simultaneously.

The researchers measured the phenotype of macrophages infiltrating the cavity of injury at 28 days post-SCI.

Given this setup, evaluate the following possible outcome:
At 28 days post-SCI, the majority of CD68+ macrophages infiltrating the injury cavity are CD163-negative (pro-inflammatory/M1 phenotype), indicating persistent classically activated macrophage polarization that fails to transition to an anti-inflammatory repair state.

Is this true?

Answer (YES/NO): YES